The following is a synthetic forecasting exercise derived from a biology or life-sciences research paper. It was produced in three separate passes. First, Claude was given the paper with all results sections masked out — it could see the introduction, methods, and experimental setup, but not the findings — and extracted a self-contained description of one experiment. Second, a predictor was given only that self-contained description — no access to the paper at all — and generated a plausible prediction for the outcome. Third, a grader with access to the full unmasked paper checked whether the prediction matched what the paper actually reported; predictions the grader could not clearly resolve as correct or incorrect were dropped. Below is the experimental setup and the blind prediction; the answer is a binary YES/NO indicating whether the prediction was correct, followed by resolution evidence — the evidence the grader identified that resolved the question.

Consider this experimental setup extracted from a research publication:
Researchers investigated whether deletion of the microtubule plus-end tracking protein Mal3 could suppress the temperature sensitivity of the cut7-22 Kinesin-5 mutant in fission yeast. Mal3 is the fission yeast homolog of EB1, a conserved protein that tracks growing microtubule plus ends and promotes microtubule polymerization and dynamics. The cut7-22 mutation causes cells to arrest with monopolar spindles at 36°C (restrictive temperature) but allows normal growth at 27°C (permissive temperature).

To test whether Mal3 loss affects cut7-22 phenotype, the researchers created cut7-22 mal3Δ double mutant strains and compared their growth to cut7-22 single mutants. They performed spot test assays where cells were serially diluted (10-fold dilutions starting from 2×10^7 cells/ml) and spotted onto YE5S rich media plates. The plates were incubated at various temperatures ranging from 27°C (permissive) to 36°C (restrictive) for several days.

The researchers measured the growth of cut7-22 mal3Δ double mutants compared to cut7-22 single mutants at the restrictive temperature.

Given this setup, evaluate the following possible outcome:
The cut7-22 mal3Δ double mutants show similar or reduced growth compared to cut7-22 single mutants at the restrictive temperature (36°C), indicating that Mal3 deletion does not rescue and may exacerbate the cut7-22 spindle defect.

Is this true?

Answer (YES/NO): NO